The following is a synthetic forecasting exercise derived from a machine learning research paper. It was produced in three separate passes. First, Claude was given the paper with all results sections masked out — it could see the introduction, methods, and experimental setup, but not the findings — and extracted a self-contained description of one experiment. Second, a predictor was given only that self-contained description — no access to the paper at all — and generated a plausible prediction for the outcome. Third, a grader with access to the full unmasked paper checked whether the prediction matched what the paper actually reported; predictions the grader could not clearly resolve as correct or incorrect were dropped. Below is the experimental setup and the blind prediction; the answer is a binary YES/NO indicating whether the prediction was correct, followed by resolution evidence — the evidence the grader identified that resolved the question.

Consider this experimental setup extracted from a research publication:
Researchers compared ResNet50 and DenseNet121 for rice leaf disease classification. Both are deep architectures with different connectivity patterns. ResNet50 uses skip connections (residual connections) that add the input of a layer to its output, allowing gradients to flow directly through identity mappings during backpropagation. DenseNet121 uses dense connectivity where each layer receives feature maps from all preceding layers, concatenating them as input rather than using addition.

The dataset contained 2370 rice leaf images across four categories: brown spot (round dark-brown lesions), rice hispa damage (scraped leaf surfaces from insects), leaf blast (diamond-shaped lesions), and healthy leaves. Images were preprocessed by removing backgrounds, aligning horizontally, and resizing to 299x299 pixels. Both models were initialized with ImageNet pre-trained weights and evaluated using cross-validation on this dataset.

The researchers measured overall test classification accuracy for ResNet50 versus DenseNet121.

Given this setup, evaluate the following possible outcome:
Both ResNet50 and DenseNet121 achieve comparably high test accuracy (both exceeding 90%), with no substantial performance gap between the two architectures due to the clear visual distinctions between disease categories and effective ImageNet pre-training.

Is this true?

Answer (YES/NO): NO